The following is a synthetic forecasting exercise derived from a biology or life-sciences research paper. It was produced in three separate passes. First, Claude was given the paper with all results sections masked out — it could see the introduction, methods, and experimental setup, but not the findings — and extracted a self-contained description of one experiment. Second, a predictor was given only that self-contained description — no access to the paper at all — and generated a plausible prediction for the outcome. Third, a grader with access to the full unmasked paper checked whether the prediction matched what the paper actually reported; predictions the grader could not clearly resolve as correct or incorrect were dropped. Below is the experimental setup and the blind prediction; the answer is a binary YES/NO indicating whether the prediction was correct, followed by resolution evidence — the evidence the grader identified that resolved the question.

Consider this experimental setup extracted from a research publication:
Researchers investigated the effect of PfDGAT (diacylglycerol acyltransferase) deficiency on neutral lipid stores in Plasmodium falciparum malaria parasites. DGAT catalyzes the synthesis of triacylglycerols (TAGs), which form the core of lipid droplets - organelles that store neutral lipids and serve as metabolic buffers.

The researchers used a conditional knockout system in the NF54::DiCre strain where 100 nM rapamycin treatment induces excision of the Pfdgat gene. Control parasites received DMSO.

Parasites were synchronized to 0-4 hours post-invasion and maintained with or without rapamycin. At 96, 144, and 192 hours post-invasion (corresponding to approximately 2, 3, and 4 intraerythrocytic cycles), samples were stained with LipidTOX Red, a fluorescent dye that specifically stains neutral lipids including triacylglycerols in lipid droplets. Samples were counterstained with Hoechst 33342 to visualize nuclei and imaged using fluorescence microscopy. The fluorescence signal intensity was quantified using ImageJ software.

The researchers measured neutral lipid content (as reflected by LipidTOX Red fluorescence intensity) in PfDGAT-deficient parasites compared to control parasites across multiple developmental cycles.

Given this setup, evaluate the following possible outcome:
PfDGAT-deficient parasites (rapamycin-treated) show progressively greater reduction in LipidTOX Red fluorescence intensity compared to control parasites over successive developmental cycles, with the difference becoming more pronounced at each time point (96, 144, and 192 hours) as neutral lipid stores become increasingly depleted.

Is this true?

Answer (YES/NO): NO